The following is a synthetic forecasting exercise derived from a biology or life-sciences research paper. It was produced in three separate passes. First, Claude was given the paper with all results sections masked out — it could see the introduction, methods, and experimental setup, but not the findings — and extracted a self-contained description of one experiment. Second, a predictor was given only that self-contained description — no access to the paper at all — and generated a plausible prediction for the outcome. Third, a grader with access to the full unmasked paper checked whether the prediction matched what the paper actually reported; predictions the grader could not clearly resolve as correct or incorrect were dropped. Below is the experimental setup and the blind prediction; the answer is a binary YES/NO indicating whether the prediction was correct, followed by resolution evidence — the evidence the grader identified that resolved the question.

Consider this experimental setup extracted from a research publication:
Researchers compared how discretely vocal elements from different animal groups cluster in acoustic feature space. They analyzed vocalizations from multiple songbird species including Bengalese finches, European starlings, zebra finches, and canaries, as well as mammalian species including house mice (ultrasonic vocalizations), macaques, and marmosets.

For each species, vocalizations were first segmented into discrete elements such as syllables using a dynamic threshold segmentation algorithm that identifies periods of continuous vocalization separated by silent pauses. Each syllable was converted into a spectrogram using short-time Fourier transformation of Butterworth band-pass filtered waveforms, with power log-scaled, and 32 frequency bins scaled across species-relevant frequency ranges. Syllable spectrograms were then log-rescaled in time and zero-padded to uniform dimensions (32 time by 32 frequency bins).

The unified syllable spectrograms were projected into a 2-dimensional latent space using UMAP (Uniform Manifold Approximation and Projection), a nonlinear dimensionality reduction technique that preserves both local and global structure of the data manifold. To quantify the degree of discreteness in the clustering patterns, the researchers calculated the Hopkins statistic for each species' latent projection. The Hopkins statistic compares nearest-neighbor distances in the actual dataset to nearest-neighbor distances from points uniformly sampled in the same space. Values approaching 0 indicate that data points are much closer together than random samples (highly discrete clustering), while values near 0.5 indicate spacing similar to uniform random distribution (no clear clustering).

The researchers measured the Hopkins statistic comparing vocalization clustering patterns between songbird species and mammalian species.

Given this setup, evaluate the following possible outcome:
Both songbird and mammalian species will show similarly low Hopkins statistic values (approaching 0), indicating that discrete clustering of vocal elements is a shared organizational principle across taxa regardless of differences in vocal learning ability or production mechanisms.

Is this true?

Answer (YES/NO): NO